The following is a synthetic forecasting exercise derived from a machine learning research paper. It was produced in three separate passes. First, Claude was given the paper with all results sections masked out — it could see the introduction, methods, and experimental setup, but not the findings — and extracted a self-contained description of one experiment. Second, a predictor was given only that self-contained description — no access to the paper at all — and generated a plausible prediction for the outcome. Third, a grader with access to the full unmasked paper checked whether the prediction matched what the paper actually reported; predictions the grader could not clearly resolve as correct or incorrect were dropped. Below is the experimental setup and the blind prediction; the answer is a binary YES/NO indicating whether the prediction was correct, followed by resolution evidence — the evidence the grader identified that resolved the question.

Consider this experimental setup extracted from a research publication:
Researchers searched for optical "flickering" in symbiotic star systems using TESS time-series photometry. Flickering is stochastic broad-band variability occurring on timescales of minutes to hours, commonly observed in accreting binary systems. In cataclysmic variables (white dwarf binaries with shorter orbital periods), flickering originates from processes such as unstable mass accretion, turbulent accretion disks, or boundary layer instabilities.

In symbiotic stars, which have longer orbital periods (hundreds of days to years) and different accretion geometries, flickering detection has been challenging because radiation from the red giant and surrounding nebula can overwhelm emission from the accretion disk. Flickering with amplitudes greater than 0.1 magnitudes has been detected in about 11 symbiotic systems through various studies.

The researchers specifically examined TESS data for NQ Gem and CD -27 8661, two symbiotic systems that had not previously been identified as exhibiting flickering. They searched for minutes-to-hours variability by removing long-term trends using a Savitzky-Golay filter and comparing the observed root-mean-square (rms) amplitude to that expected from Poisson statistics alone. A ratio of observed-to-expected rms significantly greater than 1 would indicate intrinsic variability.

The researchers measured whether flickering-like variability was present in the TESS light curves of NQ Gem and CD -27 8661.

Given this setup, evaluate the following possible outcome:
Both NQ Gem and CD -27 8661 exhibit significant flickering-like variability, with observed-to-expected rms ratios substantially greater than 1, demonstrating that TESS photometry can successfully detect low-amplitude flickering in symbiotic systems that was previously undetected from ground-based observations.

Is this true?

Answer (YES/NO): YES